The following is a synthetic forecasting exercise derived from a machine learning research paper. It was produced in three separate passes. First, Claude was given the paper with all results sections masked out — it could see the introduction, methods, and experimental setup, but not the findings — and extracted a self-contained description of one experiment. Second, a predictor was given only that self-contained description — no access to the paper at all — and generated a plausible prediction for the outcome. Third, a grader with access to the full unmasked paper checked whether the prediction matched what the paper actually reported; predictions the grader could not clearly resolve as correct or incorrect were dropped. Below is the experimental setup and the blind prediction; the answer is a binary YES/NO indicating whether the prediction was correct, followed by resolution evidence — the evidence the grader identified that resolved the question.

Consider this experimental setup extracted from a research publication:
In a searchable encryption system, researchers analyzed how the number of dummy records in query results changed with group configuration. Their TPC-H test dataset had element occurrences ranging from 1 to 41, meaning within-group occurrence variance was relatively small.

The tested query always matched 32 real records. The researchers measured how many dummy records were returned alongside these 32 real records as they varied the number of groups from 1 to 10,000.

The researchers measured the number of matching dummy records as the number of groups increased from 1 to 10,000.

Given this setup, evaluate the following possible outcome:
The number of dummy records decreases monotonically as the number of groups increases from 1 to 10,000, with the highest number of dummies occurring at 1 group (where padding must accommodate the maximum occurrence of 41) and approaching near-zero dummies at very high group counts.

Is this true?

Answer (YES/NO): NO